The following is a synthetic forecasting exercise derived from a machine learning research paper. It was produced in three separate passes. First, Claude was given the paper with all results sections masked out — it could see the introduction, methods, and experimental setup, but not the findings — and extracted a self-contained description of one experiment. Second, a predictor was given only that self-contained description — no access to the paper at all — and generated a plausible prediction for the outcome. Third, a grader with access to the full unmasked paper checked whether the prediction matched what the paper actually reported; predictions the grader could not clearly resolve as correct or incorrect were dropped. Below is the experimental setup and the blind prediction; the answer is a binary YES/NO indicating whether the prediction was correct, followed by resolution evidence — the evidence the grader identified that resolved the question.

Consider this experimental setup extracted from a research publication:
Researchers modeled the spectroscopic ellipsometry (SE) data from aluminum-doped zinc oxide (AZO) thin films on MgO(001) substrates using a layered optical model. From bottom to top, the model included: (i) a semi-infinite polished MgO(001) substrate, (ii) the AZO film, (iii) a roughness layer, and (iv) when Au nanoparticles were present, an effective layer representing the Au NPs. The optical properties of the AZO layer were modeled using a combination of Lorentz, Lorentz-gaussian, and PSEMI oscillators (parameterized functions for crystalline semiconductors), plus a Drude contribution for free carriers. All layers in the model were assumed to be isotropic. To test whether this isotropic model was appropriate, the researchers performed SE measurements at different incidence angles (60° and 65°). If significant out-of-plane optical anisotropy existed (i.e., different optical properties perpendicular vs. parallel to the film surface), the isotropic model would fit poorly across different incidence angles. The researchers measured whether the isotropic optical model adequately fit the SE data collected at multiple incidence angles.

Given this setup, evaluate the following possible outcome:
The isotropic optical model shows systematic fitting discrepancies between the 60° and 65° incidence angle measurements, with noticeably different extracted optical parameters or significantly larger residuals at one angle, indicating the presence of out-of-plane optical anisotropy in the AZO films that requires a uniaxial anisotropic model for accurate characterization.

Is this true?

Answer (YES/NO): NO